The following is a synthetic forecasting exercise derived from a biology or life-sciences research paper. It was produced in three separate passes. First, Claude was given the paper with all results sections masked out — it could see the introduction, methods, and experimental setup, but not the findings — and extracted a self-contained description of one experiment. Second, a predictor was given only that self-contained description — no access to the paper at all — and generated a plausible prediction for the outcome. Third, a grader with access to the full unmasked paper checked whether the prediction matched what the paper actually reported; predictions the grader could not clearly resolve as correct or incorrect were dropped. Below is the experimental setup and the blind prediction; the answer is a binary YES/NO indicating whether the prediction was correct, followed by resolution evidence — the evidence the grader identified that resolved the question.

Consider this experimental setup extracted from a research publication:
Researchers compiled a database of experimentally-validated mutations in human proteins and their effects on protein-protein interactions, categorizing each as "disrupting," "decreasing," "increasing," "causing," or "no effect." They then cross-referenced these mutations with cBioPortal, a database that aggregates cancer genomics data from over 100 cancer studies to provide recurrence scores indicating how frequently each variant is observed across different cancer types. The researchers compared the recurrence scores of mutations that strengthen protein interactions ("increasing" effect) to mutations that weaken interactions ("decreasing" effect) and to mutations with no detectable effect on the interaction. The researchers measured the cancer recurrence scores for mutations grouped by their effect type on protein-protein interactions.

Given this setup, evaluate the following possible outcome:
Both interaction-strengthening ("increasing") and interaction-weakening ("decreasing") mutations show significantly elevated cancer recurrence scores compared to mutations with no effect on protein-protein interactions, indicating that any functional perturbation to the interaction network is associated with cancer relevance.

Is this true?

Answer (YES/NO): NO